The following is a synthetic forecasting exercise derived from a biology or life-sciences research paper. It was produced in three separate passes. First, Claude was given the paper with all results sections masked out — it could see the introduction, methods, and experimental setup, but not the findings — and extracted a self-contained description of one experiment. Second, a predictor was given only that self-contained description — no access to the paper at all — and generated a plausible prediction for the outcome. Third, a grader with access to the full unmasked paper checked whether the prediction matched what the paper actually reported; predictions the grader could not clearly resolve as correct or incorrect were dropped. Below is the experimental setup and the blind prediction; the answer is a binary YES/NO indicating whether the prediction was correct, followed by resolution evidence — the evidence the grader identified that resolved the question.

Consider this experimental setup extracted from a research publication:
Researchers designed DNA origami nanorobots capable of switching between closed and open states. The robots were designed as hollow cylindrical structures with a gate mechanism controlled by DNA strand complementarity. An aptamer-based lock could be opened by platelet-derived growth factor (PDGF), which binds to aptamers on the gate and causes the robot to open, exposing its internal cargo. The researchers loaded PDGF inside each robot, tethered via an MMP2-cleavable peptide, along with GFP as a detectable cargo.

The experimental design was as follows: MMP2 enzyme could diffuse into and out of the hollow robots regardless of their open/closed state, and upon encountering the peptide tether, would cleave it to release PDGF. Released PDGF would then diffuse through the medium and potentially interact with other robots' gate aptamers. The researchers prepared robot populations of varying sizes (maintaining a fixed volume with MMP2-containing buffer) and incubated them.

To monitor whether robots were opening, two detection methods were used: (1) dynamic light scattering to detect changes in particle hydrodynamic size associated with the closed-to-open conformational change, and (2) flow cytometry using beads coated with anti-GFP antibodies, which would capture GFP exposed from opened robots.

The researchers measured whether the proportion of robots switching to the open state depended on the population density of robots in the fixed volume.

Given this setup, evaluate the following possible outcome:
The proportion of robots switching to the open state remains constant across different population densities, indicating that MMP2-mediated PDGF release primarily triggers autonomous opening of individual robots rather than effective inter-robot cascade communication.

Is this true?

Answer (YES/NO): NO